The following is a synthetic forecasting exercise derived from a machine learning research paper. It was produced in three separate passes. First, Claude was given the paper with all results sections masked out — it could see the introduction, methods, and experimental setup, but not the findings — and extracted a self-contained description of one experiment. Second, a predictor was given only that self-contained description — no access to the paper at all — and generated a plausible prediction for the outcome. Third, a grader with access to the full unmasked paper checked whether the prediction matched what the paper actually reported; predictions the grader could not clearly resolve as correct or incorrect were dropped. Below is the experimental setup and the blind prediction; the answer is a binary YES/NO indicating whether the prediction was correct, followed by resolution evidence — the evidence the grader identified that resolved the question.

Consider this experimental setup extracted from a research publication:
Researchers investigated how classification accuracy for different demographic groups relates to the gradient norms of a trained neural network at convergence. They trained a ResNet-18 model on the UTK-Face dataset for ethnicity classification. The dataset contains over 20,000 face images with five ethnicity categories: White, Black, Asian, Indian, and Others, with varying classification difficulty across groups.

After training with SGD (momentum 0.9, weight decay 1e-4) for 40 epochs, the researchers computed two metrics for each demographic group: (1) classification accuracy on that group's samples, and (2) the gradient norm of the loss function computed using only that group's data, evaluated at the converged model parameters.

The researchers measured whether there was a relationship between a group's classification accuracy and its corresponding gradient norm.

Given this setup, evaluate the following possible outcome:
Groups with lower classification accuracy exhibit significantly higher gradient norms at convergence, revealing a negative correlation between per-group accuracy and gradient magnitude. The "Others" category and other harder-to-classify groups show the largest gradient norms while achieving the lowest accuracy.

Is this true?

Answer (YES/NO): YES